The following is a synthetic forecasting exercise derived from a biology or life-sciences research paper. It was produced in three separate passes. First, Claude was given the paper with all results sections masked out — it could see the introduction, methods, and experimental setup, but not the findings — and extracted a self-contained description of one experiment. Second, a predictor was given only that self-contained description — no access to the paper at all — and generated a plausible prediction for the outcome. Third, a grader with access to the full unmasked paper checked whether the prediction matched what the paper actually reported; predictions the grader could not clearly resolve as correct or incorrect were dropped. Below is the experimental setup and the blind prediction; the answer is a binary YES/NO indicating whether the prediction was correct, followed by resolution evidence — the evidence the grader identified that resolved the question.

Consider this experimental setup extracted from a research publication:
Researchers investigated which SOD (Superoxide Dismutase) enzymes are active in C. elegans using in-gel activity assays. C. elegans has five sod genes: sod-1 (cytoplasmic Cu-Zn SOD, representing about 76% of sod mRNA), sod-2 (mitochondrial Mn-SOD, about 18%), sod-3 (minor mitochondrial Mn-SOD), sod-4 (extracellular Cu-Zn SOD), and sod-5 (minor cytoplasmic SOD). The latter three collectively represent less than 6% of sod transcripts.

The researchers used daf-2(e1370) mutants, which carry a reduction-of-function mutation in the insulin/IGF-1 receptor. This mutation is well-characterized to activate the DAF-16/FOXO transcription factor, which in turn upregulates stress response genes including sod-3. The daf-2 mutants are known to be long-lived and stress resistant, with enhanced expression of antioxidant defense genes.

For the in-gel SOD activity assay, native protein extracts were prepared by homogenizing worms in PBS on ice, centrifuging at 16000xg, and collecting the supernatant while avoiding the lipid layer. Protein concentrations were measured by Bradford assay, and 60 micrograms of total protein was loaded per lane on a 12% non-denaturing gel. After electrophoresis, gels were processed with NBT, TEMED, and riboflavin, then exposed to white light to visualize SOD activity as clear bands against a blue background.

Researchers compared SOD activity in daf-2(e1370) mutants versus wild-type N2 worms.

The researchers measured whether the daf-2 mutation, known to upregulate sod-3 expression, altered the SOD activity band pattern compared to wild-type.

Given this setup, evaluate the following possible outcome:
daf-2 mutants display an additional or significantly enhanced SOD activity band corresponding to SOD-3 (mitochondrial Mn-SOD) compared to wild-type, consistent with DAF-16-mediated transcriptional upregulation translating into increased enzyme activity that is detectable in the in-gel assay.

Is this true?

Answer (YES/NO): NO